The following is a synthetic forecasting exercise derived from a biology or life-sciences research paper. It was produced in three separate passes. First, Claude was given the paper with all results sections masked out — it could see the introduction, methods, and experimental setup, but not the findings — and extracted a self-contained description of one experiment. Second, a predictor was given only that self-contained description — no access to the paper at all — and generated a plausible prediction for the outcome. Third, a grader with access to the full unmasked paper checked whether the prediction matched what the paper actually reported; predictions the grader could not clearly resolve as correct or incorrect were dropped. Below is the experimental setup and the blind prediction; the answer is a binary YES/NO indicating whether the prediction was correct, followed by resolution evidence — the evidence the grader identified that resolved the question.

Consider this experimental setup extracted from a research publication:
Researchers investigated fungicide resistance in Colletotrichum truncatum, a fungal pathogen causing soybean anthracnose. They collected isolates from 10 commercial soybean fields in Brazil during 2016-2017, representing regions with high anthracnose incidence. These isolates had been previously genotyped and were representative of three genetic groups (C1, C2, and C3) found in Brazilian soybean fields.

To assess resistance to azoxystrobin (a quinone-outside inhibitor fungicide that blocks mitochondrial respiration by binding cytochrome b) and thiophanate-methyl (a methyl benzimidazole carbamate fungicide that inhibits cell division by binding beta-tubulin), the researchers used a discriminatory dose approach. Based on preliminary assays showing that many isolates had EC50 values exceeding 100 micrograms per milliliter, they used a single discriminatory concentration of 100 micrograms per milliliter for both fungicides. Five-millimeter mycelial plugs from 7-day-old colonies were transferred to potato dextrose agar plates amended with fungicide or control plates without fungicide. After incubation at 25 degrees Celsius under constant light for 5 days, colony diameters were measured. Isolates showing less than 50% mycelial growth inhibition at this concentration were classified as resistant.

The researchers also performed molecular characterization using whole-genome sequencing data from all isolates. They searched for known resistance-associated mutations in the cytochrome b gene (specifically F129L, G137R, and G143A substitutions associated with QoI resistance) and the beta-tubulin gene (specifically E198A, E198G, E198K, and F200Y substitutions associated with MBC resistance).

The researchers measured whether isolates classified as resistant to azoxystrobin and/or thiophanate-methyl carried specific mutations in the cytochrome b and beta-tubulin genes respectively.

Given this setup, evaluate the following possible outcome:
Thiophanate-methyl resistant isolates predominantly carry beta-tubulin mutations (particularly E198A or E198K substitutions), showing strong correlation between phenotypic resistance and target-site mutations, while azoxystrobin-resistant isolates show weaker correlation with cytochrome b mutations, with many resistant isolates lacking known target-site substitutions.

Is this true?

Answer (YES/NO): NO